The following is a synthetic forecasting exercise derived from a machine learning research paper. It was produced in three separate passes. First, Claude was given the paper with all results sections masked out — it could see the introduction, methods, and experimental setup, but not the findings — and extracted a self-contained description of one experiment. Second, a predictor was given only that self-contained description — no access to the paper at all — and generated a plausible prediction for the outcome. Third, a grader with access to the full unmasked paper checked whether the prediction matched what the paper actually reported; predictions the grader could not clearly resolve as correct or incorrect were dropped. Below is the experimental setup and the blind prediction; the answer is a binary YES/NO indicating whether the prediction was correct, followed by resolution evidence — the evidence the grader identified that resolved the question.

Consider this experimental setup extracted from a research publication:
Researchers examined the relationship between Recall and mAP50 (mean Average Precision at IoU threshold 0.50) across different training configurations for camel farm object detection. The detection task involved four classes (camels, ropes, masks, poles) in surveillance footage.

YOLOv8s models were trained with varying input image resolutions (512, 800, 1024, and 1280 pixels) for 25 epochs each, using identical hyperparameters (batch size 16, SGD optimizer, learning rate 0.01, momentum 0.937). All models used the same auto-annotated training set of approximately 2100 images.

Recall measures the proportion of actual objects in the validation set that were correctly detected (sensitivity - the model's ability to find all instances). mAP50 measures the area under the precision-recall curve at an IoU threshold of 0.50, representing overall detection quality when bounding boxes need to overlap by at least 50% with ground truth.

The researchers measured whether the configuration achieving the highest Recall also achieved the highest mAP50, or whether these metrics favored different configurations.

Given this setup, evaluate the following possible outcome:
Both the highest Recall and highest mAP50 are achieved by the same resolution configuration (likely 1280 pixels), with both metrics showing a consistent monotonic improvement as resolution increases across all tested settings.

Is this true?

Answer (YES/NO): NO